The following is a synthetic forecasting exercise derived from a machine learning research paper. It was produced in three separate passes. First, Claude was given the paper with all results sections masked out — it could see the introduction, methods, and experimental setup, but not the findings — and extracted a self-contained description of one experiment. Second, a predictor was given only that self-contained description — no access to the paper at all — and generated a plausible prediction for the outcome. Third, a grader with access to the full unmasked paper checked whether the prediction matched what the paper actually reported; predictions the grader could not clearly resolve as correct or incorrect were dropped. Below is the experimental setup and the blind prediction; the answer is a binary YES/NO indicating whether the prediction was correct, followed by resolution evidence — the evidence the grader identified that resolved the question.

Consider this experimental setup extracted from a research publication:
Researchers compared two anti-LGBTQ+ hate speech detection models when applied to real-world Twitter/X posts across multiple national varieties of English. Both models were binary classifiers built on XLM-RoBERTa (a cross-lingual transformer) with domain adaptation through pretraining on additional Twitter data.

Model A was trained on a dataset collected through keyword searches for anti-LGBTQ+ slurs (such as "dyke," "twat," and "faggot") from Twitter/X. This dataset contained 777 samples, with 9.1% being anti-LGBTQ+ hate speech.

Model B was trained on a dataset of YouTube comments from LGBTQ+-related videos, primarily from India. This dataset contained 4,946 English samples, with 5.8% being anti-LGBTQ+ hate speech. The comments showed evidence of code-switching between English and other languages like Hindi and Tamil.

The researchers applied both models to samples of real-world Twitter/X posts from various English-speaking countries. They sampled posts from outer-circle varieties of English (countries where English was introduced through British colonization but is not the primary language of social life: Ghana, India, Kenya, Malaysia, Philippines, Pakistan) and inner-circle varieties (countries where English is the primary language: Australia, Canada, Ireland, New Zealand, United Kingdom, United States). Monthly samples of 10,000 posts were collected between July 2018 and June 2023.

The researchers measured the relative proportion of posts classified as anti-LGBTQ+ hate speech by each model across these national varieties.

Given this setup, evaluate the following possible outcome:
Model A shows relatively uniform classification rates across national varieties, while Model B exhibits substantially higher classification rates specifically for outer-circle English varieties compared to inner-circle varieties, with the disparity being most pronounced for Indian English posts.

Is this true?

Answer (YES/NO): NO